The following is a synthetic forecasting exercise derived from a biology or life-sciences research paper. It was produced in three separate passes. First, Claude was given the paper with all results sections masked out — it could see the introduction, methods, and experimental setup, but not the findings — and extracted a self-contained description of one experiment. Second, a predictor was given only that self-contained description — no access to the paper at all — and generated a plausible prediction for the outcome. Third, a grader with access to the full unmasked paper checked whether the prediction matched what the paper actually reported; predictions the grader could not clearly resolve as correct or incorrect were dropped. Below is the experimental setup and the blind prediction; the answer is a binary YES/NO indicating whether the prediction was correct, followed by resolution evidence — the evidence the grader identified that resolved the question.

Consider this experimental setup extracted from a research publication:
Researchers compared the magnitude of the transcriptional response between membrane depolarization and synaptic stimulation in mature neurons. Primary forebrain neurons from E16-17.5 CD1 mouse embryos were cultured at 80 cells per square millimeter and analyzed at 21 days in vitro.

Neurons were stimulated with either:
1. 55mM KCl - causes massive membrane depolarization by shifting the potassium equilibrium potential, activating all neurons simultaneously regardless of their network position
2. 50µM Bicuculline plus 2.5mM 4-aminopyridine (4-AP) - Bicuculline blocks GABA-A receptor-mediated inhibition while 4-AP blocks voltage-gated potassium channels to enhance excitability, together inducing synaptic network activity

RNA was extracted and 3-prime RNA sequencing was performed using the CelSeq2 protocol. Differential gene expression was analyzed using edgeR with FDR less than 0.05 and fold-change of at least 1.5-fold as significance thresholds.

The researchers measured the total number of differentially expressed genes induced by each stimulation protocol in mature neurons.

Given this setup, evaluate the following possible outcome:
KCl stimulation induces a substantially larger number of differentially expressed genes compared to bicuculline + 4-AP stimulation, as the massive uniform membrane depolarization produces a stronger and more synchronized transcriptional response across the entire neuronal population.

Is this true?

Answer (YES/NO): YES